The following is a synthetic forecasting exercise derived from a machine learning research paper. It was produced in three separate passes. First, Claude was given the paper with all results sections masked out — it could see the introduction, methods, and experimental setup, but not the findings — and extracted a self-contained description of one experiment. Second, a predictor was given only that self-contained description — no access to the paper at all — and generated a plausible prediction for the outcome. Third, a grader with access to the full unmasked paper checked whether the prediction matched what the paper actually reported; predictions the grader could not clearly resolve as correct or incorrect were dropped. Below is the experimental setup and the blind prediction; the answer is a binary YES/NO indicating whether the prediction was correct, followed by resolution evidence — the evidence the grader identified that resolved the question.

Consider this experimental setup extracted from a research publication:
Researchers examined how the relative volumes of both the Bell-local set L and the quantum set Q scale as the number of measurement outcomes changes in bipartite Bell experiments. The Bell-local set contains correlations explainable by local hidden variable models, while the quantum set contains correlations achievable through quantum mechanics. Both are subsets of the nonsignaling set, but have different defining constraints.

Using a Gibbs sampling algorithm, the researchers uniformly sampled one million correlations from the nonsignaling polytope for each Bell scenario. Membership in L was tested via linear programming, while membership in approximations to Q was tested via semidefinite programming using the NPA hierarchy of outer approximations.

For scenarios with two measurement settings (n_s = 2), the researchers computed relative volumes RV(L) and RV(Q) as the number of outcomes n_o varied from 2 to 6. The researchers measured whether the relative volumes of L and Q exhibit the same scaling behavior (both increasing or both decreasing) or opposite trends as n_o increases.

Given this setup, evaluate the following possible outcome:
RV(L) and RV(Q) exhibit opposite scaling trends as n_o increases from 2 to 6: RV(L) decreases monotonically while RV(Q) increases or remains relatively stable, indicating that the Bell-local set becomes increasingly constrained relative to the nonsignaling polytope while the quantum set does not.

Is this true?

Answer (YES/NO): NO